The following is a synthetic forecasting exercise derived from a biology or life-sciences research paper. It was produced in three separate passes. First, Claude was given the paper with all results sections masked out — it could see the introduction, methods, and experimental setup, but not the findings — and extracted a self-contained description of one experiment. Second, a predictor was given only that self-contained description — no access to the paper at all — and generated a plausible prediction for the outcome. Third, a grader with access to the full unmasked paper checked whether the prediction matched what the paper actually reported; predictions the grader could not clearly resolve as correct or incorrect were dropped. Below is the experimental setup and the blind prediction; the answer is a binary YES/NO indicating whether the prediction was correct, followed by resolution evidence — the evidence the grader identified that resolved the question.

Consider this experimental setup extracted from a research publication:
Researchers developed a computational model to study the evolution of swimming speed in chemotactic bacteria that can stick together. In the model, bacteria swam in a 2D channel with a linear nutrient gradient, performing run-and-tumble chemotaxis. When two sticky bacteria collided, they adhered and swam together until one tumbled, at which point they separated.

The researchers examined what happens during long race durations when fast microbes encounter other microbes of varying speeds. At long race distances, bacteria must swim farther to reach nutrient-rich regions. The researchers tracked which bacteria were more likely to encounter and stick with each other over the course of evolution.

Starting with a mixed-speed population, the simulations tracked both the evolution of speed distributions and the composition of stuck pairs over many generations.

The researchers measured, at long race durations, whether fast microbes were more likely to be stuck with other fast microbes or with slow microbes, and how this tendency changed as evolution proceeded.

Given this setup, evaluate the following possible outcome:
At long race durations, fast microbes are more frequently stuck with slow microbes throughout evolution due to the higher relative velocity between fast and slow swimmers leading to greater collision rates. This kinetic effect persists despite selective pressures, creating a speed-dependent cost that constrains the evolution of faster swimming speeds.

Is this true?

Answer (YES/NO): NO